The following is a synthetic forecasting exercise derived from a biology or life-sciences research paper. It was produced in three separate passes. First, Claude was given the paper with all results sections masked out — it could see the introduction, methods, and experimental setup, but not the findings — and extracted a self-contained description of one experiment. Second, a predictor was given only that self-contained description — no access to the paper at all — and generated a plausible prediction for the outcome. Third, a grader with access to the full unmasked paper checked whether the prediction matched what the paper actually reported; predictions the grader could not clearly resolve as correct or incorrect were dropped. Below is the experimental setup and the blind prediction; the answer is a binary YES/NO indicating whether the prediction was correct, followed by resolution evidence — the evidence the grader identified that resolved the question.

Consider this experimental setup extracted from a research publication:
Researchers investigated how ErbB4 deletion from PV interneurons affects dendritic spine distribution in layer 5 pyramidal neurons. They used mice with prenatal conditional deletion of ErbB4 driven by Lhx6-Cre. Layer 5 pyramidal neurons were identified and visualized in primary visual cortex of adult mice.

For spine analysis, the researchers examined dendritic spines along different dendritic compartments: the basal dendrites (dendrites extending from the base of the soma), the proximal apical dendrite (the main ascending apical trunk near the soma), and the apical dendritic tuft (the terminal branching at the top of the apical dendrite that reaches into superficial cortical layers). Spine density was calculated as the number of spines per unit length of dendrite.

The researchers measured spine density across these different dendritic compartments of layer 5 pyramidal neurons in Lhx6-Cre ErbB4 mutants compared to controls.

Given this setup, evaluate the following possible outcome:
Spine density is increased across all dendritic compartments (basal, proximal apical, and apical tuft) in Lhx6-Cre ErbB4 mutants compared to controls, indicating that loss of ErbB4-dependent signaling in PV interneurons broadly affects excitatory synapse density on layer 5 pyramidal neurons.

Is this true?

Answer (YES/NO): NO